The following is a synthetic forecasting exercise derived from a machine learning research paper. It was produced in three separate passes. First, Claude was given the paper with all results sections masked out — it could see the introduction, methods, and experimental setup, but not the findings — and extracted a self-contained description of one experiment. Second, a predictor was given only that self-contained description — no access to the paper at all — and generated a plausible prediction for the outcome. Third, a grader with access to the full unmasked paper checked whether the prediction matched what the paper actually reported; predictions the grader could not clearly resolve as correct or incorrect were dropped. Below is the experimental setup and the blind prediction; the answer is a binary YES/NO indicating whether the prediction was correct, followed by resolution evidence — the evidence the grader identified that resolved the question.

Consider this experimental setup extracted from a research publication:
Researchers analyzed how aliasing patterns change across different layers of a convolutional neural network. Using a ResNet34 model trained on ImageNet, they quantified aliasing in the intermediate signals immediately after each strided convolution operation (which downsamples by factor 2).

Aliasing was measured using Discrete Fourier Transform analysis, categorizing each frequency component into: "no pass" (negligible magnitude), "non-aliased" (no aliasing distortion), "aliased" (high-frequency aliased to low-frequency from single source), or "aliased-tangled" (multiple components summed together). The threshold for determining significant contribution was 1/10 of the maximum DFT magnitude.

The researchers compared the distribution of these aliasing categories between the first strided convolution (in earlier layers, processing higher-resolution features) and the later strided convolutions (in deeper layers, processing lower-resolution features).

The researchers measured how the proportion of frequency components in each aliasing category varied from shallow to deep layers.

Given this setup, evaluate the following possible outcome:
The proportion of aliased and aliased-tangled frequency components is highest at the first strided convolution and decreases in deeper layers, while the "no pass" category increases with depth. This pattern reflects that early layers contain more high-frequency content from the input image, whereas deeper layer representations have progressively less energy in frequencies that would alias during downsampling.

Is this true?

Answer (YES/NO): NO